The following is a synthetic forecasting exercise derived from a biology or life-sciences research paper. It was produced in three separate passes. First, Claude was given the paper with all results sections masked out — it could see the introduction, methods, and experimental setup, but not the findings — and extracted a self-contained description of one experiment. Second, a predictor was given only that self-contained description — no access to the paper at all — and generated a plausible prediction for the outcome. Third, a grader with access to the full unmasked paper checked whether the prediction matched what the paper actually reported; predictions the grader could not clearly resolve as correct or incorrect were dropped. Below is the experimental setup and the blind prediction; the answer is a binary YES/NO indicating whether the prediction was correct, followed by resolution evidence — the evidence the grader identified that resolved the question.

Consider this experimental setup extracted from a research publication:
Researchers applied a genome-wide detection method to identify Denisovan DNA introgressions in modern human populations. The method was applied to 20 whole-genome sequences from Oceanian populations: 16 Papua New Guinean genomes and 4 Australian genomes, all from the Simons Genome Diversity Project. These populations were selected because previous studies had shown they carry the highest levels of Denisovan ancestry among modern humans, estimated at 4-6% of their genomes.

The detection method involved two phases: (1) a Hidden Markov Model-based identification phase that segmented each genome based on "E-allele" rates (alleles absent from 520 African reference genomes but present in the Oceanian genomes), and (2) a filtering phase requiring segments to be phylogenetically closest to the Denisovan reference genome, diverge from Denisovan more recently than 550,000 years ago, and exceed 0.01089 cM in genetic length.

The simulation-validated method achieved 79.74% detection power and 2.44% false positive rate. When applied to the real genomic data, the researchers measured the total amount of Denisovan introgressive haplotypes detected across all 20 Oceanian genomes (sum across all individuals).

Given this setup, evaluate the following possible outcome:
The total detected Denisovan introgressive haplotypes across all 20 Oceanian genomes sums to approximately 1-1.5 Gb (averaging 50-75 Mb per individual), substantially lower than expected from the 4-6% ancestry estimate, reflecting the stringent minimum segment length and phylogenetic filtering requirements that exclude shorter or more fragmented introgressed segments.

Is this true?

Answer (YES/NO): YES